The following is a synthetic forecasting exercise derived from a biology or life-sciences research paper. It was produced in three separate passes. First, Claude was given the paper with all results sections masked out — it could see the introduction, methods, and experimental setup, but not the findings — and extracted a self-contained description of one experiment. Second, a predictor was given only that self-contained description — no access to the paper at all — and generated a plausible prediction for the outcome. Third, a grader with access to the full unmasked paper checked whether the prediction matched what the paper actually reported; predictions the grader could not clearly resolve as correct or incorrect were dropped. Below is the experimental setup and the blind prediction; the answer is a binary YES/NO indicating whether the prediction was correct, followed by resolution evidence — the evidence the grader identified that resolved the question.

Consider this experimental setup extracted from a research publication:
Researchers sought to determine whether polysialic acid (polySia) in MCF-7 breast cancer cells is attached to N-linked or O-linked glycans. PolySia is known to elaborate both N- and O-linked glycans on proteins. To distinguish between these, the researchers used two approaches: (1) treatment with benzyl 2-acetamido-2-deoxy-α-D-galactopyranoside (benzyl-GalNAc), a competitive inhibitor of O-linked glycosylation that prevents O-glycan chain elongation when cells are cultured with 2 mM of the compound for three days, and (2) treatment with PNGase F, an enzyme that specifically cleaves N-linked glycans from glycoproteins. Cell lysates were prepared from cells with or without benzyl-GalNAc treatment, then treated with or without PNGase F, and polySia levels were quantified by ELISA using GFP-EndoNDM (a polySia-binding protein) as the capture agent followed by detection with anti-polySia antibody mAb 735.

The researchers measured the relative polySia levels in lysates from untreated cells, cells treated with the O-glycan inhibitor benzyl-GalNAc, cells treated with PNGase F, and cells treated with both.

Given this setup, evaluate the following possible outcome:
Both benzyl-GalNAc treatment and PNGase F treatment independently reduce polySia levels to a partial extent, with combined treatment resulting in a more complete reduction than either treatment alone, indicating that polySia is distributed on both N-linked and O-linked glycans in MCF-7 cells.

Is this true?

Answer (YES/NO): NO